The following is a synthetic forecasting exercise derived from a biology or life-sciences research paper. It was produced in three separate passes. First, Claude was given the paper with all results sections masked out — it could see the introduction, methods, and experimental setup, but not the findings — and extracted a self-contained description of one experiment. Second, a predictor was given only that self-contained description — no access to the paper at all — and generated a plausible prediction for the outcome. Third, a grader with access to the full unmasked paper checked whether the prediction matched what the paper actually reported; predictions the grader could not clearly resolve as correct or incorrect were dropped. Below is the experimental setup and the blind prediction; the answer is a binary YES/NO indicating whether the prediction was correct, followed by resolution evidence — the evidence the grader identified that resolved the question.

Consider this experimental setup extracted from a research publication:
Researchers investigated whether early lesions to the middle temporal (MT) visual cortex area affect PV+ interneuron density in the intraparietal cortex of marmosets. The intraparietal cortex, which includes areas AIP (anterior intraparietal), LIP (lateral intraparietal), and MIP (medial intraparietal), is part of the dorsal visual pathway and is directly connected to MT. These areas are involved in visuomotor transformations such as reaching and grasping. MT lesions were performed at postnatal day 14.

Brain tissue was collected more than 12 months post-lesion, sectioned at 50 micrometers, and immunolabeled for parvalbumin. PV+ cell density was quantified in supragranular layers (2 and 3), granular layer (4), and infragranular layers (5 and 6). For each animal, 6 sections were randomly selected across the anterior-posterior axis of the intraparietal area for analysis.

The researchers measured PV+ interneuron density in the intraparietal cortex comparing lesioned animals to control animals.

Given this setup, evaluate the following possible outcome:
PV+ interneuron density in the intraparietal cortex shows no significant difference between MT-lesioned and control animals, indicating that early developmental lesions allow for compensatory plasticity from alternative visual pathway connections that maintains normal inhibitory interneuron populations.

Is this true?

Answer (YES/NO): YES